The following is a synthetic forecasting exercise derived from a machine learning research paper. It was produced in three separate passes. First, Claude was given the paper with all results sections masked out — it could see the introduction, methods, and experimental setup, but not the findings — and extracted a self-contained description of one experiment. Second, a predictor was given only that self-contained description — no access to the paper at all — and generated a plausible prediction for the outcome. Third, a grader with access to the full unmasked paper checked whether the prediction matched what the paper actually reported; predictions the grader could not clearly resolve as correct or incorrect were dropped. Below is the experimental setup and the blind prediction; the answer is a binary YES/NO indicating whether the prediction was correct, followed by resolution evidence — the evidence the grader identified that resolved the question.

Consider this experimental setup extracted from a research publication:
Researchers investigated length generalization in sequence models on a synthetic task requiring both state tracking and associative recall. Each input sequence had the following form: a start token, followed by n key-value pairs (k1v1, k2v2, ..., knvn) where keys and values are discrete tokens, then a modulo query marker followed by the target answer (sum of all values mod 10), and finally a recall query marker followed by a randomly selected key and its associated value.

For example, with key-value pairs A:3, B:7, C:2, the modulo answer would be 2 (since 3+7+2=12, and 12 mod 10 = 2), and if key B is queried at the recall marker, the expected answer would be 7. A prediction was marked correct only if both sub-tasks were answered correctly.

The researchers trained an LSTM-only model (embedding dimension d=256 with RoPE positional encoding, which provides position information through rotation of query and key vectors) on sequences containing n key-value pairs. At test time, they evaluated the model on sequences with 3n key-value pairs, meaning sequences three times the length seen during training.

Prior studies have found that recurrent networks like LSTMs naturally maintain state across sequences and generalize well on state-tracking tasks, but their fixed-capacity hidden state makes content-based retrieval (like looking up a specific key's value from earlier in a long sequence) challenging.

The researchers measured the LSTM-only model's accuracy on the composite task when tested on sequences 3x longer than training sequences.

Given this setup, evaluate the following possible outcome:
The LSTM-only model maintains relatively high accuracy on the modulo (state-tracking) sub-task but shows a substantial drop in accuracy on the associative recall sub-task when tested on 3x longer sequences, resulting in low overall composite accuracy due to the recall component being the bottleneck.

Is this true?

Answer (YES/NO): NO